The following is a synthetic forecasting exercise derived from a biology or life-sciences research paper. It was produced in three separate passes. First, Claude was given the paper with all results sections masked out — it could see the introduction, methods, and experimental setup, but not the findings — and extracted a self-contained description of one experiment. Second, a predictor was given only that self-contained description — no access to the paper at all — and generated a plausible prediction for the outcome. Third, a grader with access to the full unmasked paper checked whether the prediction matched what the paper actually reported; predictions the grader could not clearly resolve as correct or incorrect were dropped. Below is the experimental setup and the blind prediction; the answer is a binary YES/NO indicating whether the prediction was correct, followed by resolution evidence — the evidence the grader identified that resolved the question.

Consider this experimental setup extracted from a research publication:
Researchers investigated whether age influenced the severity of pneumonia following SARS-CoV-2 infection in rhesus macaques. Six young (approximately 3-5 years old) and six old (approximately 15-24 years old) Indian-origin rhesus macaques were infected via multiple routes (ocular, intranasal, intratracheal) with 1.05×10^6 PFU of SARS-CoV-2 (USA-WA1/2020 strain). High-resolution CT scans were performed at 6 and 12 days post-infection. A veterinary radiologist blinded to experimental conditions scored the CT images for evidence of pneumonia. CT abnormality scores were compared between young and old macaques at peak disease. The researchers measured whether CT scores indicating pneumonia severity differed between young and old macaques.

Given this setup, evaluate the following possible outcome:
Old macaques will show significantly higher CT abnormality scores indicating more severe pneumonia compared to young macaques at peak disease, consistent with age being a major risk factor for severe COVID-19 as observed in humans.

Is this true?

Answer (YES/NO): YES